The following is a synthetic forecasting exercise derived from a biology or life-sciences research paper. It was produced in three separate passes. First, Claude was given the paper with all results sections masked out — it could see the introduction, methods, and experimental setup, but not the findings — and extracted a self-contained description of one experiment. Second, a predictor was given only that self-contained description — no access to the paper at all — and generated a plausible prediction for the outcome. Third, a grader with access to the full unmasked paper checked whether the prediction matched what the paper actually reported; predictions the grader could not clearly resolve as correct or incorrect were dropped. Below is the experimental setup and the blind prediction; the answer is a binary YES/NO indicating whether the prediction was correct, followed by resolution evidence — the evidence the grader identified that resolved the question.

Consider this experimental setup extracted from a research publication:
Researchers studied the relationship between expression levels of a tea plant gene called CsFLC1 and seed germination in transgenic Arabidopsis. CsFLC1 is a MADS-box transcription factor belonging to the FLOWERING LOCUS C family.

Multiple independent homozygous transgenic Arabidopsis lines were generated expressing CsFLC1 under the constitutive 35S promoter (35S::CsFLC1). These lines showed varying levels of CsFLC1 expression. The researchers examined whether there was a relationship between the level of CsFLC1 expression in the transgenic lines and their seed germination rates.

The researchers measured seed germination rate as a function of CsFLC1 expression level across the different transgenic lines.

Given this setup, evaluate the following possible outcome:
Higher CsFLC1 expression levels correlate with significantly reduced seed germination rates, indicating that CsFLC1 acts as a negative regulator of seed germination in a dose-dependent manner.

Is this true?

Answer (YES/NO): YES